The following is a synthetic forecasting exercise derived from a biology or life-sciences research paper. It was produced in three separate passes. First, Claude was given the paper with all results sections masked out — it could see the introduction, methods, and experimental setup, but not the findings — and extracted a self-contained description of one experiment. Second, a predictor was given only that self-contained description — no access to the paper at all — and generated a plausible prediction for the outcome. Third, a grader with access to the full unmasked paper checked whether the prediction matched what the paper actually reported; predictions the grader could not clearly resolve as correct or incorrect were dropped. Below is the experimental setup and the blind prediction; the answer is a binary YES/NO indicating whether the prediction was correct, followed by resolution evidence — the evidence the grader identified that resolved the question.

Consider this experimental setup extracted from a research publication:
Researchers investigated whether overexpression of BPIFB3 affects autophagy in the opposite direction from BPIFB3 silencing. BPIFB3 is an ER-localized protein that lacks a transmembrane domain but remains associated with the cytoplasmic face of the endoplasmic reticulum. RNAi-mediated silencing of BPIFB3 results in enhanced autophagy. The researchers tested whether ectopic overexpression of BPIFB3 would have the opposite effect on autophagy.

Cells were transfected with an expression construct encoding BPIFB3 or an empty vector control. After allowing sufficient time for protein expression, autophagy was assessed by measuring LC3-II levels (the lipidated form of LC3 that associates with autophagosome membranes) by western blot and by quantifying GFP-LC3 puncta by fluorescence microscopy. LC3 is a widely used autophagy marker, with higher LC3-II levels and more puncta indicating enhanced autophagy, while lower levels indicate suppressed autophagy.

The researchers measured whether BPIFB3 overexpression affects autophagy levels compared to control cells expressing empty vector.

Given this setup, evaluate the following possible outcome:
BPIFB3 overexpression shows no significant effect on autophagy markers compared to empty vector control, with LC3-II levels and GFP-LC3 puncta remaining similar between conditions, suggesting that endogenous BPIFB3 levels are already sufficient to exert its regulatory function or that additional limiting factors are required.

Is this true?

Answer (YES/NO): NO